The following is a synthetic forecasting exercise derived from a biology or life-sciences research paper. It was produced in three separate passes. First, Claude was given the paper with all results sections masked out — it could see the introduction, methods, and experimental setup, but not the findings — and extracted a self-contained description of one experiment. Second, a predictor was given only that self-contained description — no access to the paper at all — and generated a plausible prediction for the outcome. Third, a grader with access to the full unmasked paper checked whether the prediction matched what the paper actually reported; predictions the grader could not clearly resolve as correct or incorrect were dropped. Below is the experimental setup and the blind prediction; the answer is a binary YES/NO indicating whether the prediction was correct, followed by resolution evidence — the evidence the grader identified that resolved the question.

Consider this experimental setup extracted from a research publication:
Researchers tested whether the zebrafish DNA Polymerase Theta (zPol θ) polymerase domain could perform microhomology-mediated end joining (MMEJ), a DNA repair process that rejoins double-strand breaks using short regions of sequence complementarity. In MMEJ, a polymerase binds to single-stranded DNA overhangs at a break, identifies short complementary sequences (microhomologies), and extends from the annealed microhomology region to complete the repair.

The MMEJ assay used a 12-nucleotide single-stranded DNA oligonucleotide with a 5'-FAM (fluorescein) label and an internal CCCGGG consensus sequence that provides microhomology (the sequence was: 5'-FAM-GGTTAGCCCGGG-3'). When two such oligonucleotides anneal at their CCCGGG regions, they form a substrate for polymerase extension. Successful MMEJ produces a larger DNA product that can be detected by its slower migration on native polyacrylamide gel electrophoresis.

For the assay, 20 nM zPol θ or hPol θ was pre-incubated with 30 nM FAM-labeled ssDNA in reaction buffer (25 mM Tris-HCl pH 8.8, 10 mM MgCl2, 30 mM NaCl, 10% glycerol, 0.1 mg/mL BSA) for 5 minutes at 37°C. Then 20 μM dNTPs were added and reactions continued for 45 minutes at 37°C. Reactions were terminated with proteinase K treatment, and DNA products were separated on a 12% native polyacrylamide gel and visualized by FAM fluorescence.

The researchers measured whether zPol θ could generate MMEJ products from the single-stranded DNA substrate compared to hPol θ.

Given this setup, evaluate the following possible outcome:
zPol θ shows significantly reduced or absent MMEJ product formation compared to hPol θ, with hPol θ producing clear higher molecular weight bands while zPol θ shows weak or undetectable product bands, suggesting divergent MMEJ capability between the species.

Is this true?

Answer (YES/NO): NO